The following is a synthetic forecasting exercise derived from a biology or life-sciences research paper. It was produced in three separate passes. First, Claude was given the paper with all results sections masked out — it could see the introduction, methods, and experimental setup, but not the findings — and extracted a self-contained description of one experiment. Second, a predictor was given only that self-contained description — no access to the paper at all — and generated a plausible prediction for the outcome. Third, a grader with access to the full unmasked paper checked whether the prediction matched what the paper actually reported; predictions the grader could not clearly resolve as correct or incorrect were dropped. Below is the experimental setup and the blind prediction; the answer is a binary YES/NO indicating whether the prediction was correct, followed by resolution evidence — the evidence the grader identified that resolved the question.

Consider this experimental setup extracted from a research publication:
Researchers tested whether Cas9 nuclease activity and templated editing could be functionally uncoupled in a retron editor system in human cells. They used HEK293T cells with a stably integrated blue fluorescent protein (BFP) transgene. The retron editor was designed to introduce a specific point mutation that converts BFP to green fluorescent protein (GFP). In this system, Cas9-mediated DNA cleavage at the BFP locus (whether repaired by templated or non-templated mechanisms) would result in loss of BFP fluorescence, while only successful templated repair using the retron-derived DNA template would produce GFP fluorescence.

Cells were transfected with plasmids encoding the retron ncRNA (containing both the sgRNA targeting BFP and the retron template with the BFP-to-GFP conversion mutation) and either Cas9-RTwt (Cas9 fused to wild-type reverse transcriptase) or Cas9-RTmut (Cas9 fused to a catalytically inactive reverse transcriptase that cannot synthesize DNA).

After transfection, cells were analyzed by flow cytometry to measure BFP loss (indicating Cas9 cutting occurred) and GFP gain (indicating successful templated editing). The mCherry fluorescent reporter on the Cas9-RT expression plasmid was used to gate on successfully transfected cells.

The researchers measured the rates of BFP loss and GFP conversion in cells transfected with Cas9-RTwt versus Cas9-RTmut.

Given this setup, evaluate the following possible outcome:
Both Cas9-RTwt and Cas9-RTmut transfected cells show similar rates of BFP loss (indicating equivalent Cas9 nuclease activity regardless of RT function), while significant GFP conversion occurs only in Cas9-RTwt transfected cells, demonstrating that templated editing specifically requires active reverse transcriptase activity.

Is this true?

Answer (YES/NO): NO